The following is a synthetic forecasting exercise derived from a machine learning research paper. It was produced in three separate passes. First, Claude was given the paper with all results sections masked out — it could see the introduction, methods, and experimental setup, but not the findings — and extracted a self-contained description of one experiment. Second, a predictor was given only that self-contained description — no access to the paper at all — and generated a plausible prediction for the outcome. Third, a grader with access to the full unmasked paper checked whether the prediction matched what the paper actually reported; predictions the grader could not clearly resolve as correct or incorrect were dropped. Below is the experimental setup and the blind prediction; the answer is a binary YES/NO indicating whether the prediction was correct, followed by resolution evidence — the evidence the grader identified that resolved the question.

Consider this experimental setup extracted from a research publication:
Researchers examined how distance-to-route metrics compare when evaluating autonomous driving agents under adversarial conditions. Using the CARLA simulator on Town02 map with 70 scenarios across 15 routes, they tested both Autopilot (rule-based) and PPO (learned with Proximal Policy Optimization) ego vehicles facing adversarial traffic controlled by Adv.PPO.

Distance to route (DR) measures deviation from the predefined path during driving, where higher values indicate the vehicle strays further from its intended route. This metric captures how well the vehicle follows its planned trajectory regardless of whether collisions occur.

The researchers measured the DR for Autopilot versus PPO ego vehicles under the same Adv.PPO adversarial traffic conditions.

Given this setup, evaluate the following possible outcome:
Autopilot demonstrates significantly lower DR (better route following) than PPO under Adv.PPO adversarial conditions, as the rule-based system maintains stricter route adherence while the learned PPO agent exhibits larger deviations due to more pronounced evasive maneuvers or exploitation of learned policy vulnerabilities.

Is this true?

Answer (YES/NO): YES